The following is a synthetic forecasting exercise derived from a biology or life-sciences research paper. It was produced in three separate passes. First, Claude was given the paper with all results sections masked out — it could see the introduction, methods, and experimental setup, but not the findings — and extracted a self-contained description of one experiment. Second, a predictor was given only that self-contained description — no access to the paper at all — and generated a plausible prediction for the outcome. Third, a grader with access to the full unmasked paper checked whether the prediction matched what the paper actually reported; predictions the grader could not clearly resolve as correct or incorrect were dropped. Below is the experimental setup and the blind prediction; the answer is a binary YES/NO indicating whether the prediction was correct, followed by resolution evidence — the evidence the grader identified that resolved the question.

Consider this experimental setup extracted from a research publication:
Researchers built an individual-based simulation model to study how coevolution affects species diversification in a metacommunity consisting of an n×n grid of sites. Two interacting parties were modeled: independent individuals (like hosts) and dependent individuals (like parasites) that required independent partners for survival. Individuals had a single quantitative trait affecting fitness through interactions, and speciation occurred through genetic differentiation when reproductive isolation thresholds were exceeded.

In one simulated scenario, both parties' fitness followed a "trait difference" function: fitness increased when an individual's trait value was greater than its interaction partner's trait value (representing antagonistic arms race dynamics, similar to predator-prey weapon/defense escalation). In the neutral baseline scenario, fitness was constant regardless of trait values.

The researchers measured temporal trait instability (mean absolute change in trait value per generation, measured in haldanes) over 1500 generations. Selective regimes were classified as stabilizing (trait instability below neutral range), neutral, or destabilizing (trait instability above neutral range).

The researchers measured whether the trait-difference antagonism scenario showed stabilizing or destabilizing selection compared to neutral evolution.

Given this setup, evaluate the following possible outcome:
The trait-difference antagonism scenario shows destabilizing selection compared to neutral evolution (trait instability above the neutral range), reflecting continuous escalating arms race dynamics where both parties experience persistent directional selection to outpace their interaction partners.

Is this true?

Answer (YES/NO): YES